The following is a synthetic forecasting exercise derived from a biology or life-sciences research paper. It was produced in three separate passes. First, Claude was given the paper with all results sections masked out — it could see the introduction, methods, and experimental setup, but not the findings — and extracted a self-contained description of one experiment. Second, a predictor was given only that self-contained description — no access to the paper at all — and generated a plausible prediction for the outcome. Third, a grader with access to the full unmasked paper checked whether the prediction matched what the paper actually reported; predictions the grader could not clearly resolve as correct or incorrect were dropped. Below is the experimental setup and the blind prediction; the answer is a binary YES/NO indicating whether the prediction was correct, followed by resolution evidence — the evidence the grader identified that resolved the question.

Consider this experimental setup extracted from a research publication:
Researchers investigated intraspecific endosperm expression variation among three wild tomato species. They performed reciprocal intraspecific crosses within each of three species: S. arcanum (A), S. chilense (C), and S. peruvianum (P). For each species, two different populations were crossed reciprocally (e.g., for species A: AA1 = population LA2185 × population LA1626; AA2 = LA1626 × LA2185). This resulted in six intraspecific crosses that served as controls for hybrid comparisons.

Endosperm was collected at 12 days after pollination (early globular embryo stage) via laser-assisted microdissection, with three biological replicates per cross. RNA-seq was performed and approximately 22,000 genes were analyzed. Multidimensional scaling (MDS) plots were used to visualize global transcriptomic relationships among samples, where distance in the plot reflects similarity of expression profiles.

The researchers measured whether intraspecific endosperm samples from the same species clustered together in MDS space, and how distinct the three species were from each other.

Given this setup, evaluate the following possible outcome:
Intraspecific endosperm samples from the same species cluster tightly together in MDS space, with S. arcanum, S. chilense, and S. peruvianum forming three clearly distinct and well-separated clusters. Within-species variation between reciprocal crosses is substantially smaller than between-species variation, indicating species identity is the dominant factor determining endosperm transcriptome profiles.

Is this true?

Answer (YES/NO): NO